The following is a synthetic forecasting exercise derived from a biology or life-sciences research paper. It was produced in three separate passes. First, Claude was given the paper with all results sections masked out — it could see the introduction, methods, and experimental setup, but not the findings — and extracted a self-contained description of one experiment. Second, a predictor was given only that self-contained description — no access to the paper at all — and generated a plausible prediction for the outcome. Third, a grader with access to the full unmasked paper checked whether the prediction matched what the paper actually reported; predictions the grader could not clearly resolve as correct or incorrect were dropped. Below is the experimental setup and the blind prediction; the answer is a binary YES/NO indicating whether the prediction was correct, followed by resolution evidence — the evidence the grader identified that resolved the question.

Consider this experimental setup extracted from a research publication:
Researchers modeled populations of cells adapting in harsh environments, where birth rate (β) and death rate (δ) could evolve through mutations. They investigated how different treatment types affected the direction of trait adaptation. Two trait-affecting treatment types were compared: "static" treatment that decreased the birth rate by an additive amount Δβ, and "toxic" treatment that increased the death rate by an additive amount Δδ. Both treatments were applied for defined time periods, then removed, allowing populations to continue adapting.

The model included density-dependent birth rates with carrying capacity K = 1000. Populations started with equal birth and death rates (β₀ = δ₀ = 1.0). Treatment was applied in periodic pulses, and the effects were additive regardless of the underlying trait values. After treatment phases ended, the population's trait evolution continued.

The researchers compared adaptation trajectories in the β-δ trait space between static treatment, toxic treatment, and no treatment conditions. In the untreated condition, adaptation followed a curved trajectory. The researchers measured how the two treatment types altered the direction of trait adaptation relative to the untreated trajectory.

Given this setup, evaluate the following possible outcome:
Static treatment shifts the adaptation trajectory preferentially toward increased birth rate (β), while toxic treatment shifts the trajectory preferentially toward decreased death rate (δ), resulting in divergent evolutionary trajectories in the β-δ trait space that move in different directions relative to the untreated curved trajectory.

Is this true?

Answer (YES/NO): NO